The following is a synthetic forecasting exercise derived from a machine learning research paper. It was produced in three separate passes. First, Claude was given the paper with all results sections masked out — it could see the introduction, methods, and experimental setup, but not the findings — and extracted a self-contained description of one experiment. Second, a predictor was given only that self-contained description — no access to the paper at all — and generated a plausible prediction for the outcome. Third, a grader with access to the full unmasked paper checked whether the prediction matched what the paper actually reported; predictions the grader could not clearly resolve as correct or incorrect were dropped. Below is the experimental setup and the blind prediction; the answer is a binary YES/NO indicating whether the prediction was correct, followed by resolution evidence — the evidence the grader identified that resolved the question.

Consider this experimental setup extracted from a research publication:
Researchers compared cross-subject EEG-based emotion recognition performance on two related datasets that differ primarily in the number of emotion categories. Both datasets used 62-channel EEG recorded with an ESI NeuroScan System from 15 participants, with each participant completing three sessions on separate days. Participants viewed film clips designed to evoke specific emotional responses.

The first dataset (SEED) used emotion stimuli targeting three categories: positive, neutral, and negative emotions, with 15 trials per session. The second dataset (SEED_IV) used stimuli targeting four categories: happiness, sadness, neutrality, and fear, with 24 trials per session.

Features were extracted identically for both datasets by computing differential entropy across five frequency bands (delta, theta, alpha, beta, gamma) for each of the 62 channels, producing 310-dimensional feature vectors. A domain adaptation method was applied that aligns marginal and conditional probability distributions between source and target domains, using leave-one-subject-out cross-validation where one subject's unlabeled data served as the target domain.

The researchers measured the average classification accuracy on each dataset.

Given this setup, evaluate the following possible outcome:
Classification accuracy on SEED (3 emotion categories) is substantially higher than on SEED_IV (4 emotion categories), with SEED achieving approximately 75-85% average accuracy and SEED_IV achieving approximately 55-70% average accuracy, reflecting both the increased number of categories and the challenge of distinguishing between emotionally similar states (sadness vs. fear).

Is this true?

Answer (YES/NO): NO